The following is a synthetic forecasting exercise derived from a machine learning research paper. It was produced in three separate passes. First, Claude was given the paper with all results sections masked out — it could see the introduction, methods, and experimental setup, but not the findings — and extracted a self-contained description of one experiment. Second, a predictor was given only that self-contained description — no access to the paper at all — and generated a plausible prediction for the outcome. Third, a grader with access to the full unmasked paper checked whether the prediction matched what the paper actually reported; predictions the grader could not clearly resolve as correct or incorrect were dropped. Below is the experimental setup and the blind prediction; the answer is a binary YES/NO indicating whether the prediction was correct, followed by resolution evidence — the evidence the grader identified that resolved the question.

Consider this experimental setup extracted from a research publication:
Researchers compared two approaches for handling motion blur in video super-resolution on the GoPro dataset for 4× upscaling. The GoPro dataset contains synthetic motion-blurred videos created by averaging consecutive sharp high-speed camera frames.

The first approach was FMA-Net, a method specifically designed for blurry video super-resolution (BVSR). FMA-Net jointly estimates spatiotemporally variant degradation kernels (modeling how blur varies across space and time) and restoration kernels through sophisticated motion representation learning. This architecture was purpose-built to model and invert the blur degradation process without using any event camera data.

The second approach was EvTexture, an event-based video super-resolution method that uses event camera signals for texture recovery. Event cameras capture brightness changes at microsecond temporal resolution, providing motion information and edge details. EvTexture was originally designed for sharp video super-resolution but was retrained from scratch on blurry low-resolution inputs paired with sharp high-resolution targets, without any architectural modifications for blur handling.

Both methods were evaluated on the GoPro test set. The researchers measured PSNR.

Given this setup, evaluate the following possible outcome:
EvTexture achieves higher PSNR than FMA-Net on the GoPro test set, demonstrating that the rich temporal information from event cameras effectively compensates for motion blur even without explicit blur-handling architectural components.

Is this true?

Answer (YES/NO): YES